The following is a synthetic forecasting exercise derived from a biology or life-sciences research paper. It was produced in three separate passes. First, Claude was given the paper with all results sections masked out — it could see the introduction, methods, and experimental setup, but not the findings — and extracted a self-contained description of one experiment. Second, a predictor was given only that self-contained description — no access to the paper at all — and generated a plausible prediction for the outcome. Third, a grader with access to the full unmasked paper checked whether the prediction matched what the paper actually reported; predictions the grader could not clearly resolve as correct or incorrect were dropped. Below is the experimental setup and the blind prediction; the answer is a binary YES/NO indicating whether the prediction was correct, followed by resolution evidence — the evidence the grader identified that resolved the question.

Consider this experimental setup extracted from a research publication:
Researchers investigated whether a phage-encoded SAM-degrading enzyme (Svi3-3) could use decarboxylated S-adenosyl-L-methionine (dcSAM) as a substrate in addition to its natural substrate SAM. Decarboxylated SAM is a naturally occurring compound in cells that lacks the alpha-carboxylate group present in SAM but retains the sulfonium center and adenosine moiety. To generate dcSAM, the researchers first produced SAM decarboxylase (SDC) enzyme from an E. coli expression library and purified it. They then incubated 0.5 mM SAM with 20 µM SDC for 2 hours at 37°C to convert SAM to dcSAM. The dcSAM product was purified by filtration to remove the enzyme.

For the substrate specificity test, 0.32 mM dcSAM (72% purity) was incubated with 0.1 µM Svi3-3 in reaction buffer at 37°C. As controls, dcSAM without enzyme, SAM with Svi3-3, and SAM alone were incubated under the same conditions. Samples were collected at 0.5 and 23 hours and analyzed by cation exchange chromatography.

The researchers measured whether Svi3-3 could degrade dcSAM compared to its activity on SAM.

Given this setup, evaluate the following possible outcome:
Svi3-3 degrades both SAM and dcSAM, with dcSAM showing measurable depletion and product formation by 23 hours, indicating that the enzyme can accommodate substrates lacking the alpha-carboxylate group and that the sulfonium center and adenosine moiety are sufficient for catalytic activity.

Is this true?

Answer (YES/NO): NO